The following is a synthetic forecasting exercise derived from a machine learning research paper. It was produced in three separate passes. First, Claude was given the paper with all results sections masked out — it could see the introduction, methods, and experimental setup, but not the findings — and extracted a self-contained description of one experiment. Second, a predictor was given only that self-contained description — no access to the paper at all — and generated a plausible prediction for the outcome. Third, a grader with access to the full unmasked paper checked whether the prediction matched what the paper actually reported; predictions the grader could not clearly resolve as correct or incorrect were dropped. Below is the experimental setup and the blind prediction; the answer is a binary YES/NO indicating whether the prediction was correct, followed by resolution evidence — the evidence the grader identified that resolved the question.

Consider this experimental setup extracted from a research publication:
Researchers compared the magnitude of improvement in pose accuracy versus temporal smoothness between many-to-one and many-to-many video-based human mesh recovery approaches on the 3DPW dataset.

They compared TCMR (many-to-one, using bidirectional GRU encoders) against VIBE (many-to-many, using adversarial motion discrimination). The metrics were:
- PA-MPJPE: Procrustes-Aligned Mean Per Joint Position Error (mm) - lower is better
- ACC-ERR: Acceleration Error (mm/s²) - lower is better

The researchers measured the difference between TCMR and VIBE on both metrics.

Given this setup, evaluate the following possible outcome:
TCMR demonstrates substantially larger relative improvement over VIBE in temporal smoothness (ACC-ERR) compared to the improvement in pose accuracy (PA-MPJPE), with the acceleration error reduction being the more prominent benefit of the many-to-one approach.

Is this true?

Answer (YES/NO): YES